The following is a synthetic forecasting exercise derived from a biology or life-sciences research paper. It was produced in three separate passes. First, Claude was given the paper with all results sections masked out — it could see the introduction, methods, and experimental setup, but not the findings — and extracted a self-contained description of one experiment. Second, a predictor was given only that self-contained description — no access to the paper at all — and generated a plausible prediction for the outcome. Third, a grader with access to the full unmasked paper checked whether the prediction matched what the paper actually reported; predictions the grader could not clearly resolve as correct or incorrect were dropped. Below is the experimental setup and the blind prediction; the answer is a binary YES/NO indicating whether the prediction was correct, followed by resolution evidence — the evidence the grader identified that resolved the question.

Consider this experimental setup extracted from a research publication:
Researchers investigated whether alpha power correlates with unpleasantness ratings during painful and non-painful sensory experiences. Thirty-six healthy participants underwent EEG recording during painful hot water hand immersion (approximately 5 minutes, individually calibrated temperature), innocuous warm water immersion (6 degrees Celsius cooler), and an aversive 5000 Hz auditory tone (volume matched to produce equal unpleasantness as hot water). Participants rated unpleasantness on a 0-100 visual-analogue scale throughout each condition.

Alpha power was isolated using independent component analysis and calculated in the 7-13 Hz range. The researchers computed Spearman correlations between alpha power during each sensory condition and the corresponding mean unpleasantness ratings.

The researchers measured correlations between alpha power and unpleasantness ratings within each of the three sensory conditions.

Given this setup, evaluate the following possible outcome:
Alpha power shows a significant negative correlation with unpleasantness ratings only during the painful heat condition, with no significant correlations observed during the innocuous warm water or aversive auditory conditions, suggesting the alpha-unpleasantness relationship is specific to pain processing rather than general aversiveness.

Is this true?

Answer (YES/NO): NO